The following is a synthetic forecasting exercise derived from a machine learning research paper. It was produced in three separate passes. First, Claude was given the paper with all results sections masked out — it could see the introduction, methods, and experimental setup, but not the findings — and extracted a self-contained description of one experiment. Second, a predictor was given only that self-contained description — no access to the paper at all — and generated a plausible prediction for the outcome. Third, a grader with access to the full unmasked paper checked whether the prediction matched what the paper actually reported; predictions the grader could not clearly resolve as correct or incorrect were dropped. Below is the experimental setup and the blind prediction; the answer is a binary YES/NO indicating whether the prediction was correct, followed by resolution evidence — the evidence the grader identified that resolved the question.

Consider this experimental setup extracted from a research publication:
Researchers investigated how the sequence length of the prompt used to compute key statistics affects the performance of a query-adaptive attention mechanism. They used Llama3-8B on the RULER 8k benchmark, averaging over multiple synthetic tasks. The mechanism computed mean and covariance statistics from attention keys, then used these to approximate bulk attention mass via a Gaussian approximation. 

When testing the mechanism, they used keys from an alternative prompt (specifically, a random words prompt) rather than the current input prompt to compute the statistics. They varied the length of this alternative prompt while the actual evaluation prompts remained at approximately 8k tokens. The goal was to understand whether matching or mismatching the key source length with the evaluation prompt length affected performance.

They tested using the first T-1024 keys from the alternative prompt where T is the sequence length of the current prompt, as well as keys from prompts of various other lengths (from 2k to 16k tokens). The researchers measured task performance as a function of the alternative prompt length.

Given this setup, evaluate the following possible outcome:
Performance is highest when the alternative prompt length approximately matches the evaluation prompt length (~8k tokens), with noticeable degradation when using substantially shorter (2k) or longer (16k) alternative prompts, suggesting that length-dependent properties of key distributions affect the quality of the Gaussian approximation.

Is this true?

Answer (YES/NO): NO